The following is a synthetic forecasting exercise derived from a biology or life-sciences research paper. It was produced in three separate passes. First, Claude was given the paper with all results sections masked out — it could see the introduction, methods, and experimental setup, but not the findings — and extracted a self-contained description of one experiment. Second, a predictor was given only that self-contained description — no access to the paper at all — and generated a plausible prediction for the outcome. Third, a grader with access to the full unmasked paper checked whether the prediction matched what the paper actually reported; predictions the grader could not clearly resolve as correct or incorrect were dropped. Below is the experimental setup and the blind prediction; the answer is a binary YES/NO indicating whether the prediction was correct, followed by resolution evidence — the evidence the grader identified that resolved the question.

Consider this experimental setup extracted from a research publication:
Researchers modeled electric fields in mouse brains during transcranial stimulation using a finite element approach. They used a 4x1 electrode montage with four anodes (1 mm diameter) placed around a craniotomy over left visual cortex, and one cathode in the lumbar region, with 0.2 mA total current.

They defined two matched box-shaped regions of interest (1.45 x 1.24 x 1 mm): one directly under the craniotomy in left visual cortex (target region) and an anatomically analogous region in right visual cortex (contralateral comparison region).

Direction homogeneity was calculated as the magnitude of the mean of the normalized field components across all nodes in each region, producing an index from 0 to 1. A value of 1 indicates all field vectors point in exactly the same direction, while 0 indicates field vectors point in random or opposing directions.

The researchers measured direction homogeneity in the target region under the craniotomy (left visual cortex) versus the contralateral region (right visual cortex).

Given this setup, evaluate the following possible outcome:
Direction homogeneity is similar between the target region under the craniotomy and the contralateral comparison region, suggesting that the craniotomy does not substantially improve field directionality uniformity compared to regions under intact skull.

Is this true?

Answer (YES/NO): YES